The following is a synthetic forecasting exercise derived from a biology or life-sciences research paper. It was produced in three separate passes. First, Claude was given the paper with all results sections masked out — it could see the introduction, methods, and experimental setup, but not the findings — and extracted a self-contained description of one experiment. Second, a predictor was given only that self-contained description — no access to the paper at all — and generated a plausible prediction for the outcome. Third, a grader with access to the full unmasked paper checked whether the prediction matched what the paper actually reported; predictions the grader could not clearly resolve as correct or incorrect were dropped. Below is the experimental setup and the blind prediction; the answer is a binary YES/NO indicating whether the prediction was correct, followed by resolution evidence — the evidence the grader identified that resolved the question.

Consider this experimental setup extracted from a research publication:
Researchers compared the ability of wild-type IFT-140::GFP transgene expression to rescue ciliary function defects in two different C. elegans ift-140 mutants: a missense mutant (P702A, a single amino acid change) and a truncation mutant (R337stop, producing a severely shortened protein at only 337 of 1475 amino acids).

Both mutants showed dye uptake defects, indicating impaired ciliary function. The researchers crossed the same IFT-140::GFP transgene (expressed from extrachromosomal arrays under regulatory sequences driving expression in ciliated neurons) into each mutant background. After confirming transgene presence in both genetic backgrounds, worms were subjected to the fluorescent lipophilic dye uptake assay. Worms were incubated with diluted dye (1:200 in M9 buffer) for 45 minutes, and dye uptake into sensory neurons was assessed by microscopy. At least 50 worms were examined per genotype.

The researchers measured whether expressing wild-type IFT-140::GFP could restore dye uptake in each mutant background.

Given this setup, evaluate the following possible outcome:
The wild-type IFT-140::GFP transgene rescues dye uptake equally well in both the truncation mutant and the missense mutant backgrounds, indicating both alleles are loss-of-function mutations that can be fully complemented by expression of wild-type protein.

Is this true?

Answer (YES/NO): NO